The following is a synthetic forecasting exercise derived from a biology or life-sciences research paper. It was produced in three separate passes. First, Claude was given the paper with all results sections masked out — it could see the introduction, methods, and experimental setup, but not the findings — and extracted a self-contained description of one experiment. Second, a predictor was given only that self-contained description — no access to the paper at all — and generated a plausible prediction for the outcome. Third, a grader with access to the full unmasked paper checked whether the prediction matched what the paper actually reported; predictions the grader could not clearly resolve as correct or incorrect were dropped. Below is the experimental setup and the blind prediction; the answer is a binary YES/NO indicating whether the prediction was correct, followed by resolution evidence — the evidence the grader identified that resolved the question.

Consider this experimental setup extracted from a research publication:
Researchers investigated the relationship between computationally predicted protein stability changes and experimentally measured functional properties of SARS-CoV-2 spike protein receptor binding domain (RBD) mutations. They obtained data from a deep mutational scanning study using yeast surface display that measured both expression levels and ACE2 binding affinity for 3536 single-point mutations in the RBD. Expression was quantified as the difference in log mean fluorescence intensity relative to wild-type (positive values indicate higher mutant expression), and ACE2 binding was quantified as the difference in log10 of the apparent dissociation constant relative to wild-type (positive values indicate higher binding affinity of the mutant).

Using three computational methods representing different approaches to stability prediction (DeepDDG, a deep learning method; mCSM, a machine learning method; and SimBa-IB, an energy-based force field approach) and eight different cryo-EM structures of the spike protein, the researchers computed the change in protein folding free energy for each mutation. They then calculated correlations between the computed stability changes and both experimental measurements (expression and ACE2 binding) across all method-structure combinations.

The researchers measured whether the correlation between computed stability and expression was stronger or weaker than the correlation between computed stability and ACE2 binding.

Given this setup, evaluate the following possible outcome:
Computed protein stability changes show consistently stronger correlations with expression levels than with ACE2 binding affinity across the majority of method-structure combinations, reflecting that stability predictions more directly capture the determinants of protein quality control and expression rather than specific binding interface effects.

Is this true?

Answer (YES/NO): YES